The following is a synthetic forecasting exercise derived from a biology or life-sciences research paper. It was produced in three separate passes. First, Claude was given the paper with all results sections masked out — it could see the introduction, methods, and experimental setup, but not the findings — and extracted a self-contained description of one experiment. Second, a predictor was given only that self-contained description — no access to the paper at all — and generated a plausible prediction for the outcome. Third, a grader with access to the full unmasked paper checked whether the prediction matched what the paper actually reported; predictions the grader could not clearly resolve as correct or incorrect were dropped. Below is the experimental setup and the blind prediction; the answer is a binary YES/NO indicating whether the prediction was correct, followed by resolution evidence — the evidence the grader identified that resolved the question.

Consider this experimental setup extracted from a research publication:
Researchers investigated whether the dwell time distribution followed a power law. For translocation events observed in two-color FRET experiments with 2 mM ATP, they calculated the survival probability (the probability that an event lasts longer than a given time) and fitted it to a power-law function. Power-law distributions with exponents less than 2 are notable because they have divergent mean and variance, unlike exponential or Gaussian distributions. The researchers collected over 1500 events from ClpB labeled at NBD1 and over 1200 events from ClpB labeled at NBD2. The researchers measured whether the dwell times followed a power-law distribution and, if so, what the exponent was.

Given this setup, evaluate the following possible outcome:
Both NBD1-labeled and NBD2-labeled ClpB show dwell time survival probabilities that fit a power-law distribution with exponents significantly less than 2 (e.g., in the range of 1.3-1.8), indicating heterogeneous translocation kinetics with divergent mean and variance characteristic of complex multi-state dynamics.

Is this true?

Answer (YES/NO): YES